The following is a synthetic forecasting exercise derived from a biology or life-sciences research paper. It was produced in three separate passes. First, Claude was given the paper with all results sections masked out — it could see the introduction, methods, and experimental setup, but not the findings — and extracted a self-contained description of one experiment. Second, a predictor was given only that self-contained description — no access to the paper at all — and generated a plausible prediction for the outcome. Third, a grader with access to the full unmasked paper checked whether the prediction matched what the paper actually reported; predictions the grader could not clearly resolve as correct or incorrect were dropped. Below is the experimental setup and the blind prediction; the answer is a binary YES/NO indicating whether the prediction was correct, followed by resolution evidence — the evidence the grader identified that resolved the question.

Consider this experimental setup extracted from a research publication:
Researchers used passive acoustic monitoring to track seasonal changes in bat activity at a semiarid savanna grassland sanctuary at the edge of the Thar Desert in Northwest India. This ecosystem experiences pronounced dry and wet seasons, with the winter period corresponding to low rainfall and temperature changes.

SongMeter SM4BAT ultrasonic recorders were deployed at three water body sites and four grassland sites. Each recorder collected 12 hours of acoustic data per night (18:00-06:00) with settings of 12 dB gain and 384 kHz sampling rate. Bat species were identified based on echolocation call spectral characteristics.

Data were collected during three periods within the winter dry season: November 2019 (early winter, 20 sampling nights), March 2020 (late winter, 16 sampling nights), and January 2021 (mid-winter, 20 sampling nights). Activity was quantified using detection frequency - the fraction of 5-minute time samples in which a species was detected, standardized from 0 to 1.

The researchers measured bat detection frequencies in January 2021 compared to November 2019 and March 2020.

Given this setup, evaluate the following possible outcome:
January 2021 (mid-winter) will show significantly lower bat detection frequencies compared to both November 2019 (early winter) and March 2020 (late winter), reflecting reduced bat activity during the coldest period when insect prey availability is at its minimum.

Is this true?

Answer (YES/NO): YES